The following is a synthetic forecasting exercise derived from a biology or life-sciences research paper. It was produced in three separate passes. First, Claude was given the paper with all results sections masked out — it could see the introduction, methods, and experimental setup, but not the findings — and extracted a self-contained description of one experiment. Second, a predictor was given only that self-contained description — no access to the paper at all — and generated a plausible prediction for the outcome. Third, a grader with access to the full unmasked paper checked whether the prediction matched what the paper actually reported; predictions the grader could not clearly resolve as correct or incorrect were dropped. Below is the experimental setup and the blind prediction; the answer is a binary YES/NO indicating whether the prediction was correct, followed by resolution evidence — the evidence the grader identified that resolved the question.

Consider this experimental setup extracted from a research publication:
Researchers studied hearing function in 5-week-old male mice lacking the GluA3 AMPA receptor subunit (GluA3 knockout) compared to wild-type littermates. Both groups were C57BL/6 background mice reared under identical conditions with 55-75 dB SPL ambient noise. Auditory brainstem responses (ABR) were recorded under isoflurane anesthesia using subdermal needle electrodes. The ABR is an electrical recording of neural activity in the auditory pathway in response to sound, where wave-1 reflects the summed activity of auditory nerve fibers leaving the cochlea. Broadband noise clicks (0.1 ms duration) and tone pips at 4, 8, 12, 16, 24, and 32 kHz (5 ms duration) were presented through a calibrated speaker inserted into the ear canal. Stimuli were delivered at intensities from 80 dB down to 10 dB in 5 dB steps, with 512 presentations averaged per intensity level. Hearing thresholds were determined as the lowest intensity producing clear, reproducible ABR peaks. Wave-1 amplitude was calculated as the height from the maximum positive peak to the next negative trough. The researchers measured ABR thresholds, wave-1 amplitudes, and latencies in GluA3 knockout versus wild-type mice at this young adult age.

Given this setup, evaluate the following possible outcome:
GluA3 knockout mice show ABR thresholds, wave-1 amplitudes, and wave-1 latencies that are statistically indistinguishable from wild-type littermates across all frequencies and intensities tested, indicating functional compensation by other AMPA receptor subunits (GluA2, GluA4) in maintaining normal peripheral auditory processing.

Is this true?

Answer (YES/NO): NO